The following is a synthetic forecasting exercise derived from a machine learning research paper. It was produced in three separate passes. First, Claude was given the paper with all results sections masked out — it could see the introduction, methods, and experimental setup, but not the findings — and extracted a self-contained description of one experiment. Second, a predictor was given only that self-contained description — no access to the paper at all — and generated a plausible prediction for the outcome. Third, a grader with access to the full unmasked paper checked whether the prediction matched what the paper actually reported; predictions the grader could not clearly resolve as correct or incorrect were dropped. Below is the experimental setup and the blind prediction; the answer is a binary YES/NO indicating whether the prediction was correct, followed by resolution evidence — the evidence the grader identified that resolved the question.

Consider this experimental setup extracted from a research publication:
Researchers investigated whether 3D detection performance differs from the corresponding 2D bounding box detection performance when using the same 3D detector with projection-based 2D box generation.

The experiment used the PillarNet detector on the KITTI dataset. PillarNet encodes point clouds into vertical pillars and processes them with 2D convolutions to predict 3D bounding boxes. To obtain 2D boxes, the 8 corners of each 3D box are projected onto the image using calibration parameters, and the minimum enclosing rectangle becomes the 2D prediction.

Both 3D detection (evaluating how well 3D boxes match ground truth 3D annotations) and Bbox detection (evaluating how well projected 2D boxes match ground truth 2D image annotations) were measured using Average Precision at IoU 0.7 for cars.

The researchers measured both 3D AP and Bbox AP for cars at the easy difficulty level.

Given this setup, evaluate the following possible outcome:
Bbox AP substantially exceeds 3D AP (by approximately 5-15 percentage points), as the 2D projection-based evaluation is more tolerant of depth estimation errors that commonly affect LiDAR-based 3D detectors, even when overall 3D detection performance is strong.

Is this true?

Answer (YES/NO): NO